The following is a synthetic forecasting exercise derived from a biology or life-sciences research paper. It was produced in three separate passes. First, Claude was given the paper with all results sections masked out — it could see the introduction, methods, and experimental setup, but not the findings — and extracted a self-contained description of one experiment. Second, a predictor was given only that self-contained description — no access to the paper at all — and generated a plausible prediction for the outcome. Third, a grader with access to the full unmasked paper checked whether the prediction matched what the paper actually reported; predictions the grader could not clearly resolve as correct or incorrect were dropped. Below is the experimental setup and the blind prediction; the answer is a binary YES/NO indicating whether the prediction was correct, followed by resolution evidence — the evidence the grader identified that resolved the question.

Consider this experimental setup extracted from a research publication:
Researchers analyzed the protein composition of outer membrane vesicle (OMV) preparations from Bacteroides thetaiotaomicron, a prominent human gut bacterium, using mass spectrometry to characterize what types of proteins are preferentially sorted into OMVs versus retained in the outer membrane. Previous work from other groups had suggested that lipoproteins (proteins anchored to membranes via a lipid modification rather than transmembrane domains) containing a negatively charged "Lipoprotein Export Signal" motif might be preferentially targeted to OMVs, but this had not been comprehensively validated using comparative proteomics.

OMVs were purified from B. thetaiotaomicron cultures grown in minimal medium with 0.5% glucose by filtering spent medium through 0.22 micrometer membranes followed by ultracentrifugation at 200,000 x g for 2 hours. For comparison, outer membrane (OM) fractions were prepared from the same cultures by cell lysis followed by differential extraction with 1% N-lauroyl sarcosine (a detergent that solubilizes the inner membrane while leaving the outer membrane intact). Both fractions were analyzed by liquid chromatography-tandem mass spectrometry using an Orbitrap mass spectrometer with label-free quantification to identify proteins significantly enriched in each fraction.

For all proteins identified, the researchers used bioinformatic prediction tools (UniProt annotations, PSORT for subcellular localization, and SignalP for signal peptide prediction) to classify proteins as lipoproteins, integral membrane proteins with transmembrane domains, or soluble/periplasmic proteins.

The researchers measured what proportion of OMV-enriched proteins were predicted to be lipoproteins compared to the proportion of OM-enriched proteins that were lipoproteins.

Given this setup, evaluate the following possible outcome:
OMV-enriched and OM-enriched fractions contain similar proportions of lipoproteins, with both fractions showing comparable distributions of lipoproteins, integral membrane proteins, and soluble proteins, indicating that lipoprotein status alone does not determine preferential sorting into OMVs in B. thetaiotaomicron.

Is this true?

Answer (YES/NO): NO